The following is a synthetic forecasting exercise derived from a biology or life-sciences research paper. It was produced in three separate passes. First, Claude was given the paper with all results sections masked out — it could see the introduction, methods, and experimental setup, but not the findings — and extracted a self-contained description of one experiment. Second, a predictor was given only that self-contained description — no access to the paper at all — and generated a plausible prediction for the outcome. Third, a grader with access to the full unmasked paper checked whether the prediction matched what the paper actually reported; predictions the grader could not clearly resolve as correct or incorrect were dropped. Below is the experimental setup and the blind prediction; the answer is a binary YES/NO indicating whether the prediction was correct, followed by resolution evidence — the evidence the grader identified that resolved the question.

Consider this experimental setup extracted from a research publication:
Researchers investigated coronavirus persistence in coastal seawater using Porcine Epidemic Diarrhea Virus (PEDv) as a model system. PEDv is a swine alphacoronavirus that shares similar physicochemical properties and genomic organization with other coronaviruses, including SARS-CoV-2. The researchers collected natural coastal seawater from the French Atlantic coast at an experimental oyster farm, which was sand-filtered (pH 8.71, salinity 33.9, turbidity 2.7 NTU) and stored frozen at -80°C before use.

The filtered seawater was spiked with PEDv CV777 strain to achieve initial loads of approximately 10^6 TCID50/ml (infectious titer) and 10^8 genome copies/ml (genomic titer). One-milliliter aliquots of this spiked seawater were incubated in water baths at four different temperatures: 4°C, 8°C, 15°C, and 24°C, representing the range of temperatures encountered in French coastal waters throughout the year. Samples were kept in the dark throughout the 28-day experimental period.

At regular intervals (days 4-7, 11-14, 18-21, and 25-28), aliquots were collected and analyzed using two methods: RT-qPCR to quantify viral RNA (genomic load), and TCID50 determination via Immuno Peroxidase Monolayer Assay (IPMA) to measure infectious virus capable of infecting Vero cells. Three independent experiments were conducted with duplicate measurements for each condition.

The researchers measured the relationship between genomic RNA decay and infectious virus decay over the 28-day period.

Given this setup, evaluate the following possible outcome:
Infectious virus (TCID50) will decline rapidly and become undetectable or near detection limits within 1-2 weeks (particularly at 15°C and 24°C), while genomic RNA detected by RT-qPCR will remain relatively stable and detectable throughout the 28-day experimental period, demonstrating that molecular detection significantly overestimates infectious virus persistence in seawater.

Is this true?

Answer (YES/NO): NO